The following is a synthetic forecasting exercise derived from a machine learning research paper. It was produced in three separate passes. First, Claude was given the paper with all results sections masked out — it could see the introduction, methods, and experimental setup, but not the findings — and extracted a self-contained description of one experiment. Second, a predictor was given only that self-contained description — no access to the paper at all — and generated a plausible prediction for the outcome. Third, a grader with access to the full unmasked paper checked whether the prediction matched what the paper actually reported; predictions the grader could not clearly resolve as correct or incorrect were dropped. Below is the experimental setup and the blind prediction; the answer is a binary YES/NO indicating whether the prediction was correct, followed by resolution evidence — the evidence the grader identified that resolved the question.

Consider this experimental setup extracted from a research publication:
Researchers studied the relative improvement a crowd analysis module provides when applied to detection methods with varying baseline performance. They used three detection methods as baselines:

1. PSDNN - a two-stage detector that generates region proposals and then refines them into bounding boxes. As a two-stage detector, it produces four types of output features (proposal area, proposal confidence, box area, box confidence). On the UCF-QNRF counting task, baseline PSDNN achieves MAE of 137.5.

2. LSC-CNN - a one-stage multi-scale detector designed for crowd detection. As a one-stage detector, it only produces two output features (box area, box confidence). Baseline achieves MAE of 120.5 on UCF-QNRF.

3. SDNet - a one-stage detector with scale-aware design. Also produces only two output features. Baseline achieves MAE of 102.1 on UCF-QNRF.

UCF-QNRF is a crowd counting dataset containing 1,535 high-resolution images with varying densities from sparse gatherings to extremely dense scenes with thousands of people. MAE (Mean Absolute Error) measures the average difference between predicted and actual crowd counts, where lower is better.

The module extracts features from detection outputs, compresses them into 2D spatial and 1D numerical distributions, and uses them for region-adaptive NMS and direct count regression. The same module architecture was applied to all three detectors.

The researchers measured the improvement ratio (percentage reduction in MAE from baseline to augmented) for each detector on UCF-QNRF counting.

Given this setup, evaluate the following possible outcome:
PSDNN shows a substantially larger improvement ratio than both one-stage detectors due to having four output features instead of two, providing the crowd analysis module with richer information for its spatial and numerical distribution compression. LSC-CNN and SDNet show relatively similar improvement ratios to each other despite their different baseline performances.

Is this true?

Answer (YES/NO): NO